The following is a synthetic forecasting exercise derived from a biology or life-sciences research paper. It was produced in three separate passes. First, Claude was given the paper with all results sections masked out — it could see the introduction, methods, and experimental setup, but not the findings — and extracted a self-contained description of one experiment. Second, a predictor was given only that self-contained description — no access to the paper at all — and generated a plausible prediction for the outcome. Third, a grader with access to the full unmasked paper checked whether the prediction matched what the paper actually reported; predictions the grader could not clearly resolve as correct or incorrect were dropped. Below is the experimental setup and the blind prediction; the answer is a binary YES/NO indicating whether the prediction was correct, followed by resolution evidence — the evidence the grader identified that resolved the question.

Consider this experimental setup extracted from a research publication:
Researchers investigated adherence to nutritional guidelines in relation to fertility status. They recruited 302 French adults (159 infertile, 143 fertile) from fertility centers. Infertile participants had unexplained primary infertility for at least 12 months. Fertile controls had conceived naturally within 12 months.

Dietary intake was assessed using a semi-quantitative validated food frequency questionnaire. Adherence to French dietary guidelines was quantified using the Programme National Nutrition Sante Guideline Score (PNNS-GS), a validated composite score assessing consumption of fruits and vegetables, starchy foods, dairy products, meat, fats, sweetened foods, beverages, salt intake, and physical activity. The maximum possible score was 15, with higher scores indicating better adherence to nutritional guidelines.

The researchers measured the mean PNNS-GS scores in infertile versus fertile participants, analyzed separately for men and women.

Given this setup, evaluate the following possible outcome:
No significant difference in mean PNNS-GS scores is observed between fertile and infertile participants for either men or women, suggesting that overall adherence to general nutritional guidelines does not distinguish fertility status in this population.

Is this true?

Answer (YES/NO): YES